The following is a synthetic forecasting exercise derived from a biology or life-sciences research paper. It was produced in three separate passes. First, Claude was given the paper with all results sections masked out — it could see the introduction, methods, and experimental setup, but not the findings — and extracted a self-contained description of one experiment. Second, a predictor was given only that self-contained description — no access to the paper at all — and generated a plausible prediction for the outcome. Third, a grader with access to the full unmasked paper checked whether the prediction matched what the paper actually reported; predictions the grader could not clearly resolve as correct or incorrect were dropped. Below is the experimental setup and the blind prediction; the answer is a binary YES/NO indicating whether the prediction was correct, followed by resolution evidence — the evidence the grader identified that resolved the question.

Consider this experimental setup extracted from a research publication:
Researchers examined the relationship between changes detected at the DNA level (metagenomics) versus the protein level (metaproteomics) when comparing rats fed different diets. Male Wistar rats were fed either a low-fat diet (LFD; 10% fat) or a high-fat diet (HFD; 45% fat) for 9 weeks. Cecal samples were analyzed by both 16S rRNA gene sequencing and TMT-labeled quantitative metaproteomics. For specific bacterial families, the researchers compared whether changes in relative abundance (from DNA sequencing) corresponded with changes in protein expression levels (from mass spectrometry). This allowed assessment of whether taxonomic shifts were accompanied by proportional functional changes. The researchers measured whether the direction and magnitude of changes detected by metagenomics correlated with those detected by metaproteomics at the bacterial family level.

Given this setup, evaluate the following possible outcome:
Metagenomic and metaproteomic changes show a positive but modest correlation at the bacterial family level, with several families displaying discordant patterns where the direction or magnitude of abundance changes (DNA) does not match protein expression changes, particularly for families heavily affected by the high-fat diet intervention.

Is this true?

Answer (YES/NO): YES